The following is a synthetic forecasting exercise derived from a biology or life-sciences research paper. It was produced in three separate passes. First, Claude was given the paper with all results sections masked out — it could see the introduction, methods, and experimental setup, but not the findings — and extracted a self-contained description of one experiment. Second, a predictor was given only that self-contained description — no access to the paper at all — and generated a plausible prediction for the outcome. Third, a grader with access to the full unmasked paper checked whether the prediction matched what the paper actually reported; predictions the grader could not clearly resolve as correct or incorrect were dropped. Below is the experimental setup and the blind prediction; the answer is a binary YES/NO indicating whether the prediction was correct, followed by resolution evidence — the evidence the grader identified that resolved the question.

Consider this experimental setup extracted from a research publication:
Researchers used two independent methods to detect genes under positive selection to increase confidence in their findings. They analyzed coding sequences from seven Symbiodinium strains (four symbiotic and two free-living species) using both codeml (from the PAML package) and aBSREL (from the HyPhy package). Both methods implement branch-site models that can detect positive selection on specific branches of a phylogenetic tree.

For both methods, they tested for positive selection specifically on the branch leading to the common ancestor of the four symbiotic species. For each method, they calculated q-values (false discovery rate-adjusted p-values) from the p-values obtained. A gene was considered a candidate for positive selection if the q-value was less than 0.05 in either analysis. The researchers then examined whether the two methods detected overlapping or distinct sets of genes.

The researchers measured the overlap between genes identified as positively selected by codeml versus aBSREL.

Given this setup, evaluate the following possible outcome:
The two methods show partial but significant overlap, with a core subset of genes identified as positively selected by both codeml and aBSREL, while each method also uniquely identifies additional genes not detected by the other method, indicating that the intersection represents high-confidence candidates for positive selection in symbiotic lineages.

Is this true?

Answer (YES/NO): YES